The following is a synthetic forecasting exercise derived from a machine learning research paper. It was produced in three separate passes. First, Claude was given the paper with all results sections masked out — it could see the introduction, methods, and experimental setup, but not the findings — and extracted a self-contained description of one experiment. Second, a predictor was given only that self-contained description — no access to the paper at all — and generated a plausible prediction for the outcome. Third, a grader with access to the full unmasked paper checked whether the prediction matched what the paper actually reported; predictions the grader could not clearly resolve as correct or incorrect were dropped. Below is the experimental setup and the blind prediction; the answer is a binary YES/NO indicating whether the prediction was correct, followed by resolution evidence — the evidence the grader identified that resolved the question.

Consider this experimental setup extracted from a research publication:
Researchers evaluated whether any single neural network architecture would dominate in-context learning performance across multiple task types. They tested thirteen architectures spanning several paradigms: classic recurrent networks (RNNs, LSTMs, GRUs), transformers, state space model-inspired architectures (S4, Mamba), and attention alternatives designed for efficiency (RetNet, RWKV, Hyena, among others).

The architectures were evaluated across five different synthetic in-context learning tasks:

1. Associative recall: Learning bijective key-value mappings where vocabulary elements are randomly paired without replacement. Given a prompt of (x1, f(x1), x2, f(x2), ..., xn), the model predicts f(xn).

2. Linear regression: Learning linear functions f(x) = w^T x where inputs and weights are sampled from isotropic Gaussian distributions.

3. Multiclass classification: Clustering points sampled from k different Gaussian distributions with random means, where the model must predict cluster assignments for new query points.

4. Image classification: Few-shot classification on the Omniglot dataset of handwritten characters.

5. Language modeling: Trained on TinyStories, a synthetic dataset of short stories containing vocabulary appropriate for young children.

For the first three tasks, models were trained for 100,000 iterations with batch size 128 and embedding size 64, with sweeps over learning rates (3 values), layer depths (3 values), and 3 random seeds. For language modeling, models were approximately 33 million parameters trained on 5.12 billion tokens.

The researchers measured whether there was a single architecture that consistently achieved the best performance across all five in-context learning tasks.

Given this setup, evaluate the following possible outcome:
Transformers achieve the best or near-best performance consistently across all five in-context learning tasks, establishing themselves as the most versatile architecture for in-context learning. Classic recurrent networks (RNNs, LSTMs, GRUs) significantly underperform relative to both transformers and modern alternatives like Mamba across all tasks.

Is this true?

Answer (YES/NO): NO